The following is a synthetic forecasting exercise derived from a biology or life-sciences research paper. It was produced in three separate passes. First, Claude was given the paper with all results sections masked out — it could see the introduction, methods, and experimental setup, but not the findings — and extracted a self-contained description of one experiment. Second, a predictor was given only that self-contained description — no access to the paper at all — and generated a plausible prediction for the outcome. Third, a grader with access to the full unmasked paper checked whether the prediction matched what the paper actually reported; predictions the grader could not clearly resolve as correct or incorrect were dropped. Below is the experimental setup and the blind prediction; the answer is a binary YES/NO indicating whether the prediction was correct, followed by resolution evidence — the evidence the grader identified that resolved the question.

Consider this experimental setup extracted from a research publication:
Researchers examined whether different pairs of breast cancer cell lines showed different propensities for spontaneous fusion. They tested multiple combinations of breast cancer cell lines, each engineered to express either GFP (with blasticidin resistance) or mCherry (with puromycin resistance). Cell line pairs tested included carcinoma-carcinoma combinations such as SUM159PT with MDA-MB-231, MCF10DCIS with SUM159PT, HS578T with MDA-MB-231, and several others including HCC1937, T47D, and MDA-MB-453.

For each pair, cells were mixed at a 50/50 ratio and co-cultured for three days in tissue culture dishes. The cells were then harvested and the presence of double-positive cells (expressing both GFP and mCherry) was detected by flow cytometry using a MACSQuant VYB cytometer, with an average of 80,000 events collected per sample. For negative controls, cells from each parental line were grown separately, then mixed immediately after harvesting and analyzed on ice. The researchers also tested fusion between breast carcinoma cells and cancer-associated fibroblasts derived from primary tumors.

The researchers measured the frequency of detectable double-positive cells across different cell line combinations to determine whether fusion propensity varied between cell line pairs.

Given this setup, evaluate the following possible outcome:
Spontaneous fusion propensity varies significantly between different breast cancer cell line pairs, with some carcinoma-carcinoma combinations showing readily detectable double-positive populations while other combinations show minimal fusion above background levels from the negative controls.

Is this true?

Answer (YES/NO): NO